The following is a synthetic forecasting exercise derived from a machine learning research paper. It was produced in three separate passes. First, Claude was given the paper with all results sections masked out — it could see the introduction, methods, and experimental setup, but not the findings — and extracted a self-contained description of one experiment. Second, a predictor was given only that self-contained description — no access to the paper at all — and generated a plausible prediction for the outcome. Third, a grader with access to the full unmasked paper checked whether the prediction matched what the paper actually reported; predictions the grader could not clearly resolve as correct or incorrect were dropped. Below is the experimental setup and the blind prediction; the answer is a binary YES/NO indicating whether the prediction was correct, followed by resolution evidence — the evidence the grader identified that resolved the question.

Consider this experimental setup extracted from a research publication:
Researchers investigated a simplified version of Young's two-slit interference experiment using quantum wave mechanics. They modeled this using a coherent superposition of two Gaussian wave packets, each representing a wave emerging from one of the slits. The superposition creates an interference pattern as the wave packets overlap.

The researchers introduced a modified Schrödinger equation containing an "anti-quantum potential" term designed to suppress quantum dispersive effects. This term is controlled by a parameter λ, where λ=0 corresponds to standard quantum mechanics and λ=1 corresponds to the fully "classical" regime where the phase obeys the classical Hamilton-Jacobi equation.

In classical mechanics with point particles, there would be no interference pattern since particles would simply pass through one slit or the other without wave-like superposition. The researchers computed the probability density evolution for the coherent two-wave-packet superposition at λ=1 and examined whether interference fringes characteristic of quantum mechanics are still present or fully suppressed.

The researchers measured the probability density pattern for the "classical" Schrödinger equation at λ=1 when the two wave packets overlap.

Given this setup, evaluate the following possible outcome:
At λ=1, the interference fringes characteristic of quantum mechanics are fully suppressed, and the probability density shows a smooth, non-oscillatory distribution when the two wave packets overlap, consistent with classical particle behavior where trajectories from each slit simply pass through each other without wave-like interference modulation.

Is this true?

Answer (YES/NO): NO